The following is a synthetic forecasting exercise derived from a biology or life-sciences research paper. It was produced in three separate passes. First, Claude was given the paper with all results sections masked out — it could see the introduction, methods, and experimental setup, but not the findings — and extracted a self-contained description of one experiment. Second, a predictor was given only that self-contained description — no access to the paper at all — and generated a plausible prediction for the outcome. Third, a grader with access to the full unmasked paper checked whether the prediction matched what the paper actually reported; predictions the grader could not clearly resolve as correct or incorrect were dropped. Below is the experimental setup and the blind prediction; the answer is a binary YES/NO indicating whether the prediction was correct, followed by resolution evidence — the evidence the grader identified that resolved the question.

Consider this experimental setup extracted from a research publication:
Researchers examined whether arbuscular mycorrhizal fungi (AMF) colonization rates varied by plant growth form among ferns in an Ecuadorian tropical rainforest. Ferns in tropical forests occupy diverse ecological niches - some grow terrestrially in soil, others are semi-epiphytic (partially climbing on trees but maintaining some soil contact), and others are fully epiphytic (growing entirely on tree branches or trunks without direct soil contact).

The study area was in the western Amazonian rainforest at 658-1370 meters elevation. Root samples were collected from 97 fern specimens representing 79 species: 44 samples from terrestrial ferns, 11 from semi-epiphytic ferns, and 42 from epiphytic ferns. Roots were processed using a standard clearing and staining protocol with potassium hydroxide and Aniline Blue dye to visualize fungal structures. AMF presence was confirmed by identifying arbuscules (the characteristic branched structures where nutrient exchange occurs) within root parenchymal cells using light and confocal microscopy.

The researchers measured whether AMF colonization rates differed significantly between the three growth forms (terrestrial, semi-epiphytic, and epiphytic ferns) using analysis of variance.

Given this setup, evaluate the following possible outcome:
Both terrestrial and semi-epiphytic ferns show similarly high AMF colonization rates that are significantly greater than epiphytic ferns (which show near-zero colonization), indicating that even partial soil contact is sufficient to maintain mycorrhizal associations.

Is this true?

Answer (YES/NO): NO